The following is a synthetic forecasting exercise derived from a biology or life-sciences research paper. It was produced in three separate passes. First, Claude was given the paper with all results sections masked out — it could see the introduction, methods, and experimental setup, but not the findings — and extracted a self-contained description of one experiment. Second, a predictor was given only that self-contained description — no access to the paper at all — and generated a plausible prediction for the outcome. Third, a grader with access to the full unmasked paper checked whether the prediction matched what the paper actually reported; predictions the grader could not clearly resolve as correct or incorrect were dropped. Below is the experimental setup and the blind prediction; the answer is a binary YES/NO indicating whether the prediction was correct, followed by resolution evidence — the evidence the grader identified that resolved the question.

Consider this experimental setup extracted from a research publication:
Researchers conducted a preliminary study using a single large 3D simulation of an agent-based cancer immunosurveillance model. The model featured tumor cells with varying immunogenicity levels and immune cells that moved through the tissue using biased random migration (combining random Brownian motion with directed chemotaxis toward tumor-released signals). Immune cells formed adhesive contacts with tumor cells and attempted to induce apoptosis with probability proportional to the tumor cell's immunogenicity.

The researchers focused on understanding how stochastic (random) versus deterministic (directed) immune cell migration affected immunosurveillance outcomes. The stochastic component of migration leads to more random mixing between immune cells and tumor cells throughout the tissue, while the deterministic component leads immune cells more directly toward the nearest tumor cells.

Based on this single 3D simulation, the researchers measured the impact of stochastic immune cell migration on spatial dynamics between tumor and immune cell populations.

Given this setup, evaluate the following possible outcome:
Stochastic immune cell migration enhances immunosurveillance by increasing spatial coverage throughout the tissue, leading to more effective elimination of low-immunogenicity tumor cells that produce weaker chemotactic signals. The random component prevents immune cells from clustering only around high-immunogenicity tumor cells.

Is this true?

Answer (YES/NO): NO